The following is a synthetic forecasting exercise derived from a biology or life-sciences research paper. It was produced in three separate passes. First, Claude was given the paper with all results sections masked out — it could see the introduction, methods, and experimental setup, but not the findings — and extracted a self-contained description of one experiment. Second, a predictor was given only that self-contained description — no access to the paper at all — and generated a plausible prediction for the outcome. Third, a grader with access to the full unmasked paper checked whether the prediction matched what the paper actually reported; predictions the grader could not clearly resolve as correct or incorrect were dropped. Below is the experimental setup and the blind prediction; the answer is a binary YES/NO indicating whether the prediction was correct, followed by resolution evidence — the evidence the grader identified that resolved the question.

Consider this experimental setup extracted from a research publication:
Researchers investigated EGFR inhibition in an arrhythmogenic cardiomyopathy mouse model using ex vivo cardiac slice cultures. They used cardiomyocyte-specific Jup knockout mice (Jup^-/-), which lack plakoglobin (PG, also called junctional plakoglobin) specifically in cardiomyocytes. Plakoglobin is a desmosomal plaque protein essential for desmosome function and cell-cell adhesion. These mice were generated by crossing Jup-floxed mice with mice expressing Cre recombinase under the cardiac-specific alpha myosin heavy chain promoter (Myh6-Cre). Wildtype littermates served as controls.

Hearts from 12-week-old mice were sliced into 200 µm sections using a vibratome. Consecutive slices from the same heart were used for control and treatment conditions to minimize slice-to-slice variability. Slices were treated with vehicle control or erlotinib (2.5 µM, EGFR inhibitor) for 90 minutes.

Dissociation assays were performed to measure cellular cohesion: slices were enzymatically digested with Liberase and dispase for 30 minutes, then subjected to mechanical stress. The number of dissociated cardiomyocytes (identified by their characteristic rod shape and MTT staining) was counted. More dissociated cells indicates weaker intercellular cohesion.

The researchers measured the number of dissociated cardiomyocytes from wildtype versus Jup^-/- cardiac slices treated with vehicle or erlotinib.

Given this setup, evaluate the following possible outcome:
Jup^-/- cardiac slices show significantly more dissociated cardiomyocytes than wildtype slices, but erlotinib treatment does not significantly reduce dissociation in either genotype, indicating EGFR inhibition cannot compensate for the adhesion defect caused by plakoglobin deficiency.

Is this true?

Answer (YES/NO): NO